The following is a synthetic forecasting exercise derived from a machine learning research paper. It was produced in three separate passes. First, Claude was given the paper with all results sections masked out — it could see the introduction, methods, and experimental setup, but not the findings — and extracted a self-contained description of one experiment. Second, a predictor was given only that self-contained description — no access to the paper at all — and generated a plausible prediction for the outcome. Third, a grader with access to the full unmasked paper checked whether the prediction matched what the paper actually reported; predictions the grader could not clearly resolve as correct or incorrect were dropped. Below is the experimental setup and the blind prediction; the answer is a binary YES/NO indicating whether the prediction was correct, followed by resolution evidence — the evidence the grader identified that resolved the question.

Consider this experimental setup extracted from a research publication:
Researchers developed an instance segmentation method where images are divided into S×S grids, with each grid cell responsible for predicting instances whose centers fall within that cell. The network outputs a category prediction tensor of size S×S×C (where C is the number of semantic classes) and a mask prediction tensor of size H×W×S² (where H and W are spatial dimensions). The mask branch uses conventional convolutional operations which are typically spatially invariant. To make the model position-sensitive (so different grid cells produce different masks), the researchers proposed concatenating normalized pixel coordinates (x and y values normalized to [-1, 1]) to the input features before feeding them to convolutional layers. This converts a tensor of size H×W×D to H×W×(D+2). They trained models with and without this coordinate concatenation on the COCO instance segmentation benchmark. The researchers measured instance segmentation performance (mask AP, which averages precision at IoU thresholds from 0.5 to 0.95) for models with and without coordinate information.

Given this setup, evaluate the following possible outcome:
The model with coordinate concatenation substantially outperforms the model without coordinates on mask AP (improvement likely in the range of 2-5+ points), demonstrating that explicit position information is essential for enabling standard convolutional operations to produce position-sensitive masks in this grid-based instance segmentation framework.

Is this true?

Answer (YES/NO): YES